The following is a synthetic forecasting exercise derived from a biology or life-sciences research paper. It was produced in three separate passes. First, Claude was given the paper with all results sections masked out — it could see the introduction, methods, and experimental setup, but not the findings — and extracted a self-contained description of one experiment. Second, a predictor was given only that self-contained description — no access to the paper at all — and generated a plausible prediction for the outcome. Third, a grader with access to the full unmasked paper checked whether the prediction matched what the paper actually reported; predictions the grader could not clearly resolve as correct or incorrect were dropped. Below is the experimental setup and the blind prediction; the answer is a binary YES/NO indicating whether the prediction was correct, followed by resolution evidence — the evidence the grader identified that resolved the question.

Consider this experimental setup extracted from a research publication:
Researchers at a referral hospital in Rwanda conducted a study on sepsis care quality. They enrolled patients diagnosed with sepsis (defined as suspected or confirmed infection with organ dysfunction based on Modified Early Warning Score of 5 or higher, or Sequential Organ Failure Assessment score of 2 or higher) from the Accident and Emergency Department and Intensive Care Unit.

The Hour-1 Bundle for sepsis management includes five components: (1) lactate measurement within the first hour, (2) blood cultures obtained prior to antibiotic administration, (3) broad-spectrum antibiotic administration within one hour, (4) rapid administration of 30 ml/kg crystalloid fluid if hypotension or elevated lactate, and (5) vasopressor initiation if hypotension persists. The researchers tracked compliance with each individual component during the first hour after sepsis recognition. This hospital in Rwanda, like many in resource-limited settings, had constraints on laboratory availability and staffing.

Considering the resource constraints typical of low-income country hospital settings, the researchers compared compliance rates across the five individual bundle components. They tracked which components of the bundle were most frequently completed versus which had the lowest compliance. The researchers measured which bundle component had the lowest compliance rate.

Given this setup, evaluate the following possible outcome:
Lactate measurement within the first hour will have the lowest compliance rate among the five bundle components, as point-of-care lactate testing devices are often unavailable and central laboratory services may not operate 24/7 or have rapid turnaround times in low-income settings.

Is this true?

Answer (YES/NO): YES